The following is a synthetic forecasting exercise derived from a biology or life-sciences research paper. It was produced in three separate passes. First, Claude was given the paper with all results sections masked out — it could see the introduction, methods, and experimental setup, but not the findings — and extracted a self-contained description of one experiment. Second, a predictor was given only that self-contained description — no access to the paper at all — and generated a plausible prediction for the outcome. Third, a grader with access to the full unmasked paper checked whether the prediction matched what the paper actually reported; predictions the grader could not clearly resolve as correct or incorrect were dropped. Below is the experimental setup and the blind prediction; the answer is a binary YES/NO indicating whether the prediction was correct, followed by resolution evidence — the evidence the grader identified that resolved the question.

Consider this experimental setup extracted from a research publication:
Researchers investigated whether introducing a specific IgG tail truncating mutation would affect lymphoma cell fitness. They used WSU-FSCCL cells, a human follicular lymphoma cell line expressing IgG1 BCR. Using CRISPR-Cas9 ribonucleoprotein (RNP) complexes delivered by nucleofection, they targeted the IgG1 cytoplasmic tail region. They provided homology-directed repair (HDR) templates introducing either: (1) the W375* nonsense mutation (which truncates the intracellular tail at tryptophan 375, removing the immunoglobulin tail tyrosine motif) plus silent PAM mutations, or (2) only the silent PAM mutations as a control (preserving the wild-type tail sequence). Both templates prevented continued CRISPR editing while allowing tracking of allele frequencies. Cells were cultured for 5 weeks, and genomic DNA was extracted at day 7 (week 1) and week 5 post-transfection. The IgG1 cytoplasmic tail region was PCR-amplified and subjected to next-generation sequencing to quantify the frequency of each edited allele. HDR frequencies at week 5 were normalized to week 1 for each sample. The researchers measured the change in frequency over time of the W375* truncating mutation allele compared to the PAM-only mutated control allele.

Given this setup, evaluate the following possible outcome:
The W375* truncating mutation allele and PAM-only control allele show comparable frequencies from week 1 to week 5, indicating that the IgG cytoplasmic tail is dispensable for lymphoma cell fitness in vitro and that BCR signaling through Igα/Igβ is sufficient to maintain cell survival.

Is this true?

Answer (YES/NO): NO